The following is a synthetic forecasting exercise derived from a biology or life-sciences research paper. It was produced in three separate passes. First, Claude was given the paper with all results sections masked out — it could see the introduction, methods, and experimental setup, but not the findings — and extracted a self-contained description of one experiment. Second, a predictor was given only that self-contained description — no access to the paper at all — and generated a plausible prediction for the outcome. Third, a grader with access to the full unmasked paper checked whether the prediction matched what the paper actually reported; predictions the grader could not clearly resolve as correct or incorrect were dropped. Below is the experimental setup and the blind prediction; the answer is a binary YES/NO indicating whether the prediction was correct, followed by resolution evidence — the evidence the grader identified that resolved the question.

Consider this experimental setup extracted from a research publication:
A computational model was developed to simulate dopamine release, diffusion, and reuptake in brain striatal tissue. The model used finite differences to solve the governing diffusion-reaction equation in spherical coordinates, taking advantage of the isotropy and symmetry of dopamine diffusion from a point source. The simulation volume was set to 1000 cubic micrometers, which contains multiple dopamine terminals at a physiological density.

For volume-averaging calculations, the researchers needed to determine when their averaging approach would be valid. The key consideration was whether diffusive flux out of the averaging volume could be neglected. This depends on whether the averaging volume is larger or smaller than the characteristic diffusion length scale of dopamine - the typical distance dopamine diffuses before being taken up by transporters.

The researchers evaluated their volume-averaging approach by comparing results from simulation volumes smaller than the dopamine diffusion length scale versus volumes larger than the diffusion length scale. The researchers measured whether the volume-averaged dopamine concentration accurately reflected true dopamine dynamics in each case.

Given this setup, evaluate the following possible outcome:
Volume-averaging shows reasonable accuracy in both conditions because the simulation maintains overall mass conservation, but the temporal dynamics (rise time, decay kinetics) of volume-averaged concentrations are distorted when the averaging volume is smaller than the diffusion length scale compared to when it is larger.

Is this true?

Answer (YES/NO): NO